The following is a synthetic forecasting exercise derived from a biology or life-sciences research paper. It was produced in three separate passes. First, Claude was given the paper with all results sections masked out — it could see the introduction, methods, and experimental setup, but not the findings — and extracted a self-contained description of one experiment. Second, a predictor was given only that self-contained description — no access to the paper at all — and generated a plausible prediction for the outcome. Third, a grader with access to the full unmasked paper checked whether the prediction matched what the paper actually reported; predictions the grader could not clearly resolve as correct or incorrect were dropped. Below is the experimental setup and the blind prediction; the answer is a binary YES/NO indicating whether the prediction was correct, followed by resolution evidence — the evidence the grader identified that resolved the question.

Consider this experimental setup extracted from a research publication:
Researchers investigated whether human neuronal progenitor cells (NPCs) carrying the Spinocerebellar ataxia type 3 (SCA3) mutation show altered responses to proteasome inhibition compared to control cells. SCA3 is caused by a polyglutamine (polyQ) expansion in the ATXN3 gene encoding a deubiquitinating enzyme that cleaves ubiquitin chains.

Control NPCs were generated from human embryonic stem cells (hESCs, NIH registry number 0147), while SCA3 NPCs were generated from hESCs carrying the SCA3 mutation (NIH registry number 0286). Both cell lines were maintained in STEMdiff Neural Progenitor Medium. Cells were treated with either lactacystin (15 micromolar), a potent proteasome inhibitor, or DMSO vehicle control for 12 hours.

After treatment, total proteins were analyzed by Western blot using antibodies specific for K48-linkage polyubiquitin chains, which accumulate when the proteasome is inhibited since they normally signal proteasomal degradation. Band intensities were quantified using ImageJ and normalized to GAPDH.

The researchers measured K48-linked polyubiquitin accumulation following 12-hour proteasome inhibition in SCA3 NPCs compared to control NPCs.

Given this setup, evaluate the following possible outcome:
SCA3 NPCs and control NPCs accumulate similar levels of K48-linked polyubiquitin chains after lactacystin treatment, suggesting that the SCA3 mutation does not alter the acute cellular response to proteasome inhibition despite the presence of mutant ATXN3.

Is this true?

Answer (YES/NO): YES